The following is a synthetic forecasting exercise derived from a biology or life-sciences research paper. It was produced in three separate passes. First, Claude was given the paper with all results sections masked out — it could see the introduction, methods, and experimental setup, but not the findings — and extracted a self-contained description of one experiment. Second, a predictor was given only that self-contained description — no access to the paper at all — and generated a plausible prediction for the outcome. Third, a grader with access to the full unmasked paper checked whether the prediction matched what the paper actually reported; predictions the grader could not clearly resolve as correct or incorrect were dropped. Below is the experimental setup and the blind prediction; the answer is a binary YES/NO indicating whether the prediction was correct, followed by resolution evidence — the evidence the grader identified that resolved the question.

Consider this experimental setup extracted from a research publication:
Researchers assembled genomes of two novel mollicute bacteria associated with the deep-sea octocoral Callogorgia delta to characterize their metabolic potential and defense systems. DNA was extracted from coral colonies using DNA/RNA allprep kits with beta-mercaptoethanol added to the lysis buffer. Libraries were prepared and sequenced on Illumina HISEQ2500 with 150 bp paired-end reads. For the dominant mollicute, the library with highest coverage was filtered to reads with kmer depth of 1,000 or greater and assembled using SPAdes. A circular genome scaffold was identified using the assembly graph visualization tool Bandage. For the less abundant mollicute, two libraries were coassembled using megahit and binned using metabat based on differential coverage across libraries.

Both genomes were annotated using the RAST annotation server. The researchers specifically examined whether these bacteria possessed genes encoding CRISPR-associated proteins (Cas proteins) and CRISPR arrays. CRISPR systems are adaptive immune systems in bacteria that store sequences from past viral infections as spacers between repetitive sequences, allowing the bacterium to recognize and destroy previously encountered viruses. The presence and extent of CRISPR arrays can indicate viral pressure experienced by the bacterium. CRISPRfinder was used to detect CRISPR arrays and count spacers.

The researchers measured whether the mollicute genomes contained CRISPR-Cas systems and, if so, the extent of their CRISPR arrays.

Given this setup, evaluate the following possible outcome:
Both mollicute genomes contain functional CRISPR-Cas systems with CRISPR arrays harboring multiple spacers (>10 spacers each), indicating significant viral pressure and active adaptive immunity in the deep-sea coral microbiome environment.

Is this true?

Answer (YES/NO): YES